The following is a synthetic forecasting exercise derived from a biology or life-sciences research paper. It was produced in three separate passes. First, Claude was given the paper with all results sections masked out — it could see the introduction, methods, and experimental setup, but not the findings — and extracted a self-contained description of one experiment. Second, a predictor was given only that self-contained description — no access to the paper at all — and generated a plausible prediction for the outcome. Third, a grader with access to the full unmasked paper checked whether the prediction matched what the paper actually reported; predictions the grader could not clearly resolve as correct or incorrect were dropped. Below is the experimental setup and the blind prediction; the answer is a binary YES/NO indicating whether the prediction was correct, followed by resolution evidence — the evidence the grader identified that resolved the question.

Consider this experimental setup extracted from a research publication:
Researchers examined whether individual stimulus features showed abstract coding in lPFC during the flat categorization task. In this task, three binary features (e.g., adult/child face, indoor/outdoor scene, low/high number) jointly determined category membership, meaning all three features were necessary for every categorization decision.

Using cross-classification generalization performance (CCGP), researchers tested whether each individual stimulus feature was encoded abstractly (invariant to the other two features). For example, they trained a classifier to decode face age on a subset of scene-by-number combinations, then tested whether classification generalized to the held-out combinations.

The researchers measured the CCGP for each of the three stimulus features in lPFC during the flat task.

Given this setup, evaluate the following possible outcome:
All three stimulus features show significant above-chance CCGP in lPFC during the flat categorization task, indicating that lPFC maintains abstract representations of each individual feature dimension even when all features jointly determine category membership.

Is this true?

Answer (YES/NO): NO